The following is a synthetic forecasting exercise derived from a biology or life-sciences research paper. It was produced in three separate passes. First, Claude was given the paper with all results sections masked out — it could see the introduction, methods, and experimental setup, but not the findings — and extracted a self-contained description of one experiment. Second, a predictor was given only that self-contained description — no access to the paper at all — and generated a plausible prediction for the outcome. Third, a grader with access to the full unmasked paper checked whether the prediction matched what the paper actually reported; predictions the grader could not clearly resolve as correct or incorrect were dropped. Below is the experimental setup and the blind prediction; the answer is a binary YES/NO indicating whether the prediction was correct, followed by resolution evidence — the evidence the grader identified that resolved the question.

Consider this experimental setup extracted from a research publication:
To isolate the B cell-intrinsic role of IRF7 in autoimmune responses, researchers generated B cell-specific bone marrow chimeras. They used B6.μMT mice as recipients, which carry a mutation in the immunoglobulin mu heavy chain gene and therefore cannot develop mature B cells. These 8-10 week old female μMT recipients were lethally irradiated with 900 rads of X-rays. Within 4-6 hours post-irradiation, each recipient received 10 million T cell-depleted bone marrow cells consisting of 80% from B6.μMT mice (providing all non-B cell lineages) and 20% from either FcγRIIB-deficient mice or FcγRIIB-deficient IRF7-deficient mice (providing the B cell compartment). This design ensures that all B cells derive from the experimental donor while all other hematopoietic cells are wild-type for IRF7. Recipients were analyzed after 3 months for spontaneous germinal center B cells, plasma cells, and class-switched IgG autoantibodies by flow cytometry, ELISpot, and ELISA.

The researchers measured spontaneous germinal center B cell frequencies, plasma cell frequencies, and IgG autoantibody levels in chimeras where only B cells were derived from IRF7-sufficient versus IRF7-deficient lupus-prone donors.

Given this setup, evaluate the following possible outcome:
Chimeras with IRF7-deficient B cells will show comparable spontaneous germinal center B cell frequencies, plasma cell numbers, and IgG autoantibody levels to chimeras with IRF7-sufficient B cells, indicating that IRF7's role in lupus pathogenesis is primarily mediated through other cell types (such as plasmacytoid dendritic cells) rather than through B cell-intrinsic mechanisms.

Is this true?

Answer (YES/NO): NO